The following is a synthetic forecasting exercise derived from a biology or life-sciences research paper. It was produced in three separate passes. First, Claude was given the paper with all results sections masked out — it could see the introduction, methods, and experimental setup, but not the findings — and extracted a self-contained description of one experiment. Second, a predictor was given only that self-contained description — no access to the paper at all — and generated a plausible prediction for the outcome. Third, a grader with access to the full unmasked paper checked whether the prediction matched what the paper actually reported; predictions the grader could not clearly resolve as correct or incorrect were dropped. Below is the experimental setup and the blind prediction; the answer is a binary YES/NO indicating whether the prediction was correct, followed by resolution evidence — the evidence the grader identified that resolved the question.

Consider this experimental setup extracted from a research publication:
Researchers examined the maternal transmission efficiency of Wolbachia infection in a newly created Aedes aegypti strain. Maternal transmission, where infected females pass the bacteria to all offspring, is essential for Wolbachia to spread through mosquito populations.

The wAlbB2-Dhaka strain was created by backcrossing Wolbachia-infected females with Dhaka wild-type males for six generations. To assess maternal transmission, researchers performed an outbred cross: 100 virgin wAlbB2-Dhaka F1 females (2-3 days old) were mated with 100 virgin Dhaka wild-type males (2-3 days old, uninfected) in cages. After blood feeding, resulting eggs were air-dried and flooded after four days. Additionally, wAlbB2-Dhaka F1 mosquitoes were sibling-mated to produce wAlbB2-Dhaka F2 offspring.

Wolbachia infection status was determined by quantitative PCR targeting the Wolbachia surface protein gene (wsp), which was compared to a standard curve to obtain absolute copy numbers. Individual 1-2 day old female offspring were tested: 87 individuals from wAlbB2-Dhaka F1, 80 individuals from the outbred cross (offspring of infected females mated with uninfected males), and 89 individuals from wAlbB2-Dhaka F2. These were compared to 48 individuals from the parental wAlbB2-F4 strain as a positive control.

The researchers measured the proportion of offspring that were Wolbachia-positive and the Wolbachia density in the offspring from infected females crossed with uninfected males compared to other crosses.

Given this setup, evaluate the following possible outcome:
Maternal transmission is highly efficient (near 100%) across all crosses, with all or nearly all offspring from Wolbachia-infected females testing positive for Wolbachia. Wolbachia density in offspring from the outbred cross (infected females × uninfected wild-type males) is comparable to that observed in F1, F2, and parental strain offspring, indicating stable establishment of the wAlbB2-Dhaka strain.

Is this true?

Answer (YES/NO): NO